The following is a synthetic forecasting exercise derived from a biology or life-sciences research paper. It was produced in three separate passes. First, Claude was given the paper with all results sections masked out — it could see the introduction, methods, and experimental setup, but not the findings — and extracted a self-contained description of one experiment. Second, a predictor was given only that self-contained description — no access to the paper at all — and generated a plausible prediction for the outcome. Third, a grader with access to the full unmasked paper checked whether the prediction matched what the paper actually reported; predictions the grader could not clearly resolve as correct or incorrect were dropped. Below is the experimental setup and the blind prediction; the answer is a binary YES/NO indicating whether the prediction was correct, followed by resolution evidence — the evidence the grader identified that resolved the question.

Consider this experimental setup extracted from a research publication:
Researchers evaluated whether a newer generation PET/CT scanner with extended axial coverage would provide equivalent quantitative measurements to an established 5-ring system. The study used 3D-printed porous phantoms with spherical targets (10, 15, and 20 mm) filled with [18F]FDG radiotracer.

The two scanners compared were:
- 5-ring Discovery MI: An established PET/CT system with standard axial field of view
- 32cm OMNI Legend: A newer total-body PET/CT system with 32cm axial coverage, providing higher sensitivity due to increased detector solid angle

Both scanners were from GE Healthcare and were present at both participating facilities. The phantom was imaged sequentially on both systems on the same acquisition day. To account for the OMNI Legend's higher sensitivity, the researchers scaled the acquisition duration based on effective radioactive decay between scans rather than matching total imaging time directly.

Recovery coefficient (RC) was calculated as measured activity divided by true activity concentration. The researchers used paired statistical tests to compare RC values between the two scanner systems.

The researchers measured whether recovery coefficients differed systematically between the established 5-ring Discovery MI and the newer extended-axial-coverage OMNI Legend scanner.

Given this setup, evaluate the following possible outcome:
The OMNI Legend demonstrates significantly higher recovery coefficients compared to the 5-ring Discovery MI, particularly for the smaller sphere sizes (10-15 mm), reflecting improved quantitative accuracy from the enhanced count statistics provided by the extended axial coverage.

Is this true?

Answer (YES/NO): NO